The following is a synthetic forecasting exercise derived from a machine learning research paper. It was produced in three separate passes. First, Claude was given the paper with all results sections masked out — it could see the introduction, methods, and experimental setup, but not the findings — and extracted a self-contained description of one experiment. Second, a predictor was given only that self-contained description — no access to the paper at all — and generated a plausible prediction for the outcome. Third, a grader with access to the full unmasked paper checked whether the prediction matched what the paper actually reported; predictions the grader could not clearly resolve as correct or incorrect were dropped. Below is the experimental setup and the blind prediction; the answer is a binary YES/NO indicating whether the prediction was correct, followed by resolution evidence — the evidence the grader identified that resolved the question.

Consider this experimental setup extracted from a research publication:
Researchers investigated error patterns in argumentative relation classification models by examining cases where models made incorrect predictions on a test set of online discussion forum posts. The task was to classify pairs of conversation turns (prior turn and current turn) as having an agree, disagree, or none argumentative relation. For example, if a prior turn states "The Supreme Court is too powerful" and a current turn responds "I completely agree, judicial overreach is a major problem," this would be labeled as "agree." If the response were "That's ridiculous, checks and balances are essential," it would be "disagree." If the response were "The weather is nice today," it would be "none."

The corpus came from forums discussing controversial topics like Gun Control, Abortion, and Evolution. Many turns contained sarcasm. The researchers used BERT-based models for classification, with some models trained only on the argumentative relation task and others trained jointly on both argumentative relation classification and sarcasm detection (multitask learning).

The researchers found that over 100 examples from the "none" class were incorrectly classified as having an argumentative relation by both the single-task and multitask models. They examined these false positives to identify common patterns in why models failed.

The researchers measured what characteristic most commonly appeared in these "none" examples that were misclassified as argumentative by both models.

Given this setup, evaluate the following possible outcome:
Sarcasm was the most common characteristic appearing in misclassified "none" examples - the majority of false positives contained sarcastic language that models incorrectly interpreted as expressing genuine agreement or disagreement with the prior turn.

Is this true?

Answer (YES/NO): NO